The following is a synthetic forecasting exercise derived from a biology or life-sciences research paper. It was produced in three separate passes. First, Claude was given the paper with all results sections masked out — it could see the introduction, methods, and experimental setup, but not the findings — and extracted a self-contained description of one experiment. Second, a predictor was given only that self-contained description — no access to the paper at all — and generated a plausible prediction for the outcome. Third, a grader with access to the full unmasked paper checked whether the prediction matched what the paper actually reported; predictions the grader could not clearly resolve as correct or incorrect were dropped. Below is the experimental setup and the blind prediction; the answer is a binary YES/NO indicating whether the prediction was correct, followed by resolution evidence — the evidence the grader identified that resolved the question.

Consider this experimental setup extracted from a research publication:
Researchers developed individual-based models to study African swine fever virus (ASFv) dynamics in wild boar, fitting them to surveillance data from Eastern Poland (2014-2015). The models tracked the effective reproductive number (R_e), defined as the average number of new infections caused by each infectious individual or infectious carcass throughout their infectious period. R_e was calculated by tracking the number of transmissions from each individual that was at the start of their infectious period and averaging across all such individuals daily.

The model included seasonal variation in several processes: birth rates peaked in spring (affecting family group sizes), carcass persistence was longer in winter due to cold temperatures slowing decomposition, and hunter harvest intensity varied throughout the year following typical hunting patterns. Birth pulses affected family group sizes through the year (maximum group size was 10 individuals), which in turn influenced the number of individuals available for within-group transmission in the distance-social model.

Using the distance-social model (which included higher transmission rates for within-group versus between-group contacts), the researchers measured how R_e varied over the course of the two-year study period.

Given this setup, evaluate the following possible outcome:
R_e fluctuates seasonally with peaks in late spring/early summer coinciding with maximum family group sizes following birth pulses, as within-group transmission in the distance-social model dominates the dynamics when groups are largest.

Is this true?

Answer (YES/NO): NO